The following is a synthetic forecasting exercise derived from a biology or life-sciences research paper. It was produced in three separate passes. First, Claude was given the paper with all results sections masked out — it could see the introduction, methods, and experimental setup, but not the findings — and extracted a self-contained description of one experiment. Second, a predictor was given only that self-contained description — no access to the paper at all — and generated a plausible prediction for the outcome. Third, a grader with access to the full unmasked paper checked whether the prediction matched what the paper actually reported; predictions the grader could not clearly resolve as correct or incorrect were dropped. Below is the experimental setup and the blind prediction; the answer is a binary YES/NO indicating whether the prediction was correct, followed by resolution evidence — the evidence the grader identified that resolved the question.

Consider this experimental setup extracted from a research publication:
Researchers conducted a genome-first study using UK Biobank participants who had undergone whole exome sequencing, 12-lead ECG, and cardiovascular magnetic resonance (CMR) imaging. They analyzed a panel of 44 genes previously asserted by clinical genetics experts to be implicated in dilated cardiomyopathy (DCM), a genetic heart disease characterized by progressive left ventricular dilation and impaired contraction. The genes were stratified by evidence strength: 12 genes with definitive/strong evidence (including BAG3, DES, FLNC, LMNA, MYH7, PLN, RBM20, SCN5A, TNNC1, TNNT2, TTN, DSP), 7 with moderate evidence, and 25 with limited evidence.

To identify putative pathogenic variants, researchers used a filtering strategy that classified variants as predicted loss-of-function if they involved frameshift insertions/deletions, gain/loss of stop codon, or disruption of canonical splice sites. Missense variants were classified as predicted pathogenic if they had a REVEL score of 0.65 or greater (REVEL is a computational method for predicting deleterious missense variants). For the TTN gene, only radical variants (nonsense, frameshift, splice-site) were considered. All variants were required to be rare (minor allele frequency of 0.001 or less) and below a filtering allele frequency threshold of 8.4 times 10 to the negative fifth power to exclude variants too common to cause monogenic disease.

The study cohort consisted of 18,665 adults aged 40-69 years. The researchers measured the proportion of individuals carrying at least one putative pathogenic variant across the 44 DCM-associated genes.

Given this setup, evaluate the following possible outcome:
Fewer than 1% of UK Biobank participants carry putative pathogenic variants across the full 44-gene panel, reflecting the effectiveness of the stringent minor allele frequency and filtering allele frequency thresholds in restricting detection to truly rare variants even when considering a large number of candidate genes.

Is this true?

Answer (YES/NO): NO